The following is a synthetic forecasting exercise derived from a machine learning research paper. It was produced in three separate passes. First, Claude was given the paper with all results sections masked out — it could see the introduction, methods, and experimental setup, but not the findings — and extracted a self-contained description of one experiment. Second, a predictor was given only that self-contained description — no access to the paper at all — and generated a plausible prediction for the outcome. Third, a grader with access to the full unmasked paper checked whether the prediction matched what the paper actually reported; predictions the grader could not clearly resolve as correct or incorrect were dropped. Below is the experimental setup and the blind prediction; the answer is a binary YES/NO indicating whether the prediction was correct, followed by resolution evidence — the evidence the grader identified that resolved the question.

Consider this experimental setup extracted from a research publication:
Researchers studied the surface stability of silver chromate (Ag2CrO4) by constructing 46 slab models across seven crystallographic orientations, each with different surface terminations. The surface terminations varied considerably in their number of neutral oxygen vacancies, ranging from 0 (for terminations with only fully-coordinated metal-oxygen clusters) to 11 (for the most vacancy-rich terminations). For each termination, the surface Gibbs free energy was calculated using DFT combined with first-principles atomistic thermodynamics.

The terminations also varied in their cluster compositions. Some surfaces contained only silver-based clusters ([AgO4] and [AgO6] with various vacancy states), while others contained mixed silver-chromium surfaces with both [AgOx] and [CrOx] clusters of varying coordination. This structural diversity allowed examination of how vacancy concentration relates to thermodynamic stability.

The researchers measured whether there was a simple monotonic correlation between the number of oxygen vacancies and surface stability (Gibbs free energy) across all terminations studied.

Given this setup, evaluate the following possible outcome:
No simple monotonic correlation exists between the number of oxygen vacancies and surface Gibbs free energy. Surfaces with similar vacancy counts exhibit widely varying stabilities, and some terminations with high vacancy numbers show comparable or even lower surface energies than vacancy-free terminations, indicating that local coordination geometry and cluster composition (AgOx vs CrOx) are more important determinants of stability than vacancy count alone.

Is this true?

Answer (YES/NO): YES